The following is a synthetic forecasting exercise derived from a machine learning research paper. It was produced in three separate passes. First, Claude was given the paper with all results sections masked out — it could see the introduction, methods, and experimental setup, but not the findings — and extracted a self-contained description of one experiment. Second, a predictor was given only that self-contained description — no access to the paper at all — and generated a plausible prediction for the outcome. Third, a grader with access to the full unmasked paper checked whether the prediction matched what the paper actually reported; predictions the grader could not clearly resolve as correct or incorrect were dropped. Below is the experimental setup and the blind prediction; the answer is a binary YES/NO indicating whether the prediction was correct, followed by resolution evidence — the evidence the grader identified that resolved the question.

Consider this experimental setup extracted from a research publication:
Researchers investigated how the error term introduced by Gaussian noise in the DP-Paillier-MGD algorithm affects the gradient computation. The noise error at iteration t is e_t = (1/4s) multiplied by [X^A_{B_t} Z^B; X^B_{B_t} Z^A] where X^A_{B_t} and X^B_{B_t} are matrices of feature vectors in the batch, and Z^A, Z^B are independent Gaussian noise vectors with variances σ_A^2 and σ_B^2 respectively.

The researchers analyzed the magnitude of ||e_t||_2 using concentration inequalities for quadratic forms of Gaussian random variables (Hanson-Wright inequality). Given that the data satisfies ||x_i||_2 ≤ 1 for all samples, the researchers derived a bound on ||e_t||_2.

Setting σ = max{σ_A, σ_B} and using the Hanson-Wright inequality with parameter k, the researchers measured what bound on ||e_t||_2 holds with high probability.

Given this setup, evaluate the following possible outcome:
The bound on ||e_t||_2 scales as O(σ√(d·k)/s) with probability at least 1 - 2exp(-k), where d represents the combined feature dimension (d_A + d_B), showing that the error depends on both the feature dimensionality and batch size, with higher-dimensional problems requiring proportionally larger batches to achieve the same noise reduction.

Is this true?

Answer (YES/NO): NO